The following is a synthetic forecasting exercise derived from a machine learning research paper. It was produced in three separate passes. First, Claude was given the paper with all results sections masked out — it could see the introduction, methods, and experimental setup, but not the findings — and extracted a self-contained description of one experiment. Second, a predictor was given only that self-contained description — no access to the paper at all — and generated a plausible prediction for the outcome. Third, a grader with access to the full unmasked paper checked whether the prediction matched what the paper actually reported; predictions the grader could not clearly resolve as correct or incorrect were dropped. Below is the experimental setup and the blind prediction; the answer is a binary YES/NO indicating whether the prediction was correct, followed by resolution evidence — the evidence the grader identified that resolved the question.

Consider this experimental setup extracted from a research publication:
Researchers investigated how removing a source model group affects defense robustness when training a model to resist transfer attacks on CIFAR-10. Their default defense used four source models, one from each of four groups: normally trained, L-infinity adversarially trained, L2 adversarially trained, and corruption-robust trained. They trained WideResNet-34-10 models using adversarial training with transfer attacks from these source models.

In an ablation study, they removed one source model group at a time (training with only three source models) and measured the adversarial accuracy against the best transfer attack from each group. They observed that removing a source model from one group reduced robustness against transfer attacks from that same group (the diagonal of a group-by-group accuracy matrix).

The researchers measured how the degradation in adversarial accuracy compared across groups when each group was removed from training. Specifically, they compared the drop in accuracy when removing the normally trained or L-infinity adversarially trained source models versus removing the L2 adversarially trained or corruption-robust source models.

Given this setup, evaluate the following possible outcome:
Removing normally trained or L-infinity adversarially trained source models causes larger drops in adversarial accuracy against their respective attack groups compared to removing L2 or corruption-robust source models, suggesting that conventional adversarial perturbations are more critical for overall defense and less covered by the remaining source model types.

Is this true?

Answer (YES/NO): NO